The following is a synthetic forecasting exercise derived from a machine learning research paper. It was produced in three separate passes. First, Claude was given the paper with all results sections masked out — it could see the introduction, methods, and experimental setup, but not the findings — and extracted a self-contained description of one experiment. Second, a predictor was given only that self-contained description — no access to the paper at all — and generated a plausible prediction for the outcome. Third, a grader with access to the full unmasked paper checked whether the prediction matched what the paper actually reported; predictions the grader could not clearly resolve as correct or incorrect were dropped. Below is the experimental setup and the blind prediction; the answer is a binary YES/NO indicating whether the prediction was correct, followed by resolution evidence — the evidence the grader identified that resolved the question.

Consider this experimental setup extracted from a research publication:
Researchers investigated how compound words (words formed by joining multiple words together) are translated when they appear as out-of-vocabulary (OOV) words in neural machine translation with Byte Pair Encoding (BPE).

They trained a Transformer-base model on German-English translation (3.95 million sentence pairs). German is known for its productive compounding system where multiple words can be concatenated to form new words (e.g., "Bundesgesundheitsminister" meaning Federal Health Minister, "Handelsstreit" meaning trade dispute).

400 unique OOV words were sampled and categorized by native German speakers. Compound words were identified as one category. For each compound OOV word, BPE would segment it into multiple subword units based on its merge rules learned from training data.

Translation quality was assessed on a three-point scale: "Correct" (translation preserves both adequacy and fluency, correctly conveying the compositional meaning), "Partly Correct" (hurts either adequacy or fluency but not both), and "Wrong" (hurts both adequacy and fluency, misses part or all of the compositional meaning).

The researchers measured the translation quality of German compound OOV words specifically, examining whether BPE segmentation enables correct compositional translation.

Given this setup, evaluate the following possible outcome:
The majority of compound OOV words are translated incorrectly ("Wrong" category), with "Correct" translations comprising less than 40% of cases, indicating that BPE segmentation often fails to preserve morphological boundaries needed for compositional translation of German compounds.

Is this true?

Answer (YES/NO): NO